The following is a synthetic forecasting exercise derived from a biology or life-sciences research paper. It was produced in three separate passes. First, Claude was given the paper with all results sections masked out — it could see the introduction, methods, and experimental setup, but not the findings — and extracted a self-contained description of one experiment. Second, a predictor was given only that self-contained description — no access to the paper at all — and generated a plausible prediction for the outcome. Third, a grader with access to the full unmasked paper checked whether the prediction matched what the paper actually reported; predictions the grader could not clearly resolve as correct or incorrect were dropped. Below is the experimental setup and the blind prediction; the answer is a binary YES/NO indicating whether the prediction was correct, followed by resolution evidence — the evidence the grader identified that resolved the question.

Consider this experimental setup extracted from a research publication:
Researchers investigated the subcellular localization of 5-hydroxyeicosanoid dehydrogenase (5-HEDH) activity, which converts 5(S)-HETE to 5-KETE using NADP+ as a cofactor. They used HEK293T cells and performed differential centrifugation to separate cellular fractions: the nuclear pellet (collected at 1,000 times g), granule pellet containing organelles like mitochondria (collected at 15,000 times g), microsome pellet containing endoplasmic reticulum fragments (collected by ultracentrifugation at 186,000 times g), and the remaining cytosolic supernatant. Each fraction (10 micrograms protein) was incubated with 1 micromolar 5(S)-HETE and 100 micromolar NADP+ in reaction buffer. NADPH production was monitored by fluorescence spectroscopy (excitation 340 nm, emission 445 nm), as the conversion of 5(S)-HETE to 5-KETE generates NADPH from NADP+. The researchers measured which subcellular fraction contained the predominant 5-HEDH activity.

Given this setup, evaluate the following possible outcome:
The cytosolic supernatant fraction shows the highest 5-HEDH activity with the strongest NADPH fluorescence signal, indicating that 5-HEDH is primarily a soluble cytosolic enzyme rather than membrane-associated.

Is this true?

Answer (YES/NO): NO